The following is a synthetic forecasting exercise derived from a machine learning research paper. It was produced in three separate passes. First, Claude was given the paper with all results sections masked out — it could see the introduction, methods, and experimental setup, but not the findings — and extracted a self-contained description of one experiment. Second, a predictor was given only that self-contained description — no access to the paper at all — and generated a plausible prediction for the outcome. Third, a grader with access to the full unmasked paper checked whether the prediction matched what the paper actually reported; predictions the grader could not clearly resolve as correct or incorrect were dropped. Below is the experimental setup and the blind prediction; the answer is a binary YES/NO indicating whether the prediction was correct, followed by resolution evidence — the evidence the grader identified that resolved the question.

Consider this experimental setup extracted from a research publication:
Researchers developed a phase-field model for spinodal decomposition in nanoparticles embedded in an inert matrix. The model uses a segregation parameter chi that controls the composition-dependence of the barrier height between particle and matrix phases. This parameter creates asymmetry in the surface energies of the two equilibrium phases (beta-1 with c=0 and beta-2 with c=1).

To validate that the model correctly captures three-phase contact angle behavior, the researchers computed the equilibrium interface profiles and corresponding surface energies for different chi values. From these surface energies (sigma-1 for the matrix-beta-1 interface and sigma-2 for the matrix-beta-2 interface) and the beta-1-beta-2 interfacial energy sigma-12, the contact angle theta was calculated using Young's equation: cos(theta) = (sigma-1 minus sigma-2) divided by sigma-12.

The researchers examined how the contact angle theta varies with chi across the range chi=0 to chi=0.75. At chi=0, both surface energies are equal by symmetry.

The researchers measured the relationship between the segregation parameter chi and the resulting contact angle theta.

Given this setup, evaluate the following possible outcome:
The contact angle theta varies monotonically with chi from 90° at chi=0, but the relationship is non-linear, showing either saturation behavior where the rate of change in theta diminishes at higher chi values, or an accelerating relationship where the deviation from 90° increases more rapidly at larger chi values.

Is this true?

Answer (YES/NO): YES